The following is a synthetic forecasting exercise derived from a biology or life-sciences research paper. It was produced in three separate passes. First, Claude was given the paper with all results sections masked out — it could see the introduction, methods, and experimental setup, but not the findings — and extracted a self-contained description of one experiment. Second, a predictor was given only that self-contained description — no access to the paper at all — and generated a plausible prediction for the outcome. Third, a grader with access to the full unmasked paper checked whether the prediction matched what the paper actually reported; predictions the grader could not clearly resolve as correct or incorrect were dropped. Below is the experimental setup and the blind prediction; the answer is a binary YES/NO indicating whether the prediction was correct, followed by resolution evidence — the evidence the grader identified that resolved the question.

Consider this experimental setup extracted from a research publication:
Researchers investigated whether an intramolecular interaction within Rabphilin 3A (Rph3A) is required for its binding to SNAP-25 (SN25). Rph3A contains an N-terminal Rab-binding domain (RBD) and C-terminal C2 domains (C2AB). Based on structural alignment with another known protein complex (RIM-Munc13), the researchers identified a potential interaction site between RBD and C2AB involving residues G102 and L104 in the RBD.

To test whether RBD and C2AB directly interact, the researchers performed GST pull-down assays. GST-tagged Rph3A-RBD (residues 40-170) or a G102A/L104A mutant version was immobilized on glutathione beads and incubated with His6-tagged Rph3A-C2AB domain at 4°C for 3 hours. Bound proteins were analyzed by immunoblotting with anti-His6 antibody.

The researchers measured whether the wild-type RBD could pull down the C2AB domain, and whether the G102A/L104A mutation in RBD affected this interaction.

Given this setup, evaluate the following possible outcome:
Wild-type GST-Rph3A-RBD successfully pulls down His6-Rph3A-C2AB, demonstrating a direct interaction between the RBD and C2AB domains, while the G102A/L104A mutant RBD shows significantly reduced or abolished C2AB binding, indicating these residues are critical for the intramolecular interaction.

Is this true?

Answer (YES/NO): YES